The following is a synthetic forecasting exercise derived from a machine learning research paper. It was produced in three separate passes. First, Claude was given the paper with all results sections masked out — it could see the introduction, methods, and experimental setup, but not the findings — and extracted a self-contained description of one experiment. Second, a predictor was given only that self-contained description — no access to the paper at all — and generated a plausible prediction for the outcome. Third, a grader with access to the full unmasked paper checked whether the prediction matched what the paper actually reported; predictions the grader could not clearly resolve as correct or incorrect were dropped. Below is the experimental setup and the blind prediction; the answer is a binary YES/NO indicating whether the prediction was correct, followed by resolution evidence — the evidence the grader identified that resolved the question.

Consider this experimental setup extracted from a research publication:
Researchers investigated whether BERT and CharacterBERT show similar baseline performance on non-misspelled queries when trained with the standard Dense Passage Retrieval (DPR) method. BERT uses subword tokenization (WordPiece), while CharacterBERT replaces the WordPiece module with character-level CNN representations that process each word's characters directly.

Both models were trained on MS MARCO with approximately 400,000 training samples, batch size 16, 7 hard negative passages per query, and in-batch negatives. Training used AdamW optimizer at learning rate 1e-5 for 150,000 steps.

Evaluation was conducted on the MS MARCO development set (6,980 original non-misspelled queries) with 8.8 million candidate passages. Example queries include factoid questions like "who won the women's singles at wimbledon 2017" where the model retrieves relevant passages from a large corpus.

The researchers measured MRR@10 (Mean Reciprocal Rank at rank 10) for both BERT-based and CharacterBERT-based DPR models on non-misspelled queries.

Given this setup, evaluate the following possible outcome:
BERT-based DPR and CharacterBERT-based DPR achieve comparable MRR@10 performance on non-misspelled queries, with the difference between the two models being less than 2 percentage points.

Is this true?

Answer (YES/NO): YES